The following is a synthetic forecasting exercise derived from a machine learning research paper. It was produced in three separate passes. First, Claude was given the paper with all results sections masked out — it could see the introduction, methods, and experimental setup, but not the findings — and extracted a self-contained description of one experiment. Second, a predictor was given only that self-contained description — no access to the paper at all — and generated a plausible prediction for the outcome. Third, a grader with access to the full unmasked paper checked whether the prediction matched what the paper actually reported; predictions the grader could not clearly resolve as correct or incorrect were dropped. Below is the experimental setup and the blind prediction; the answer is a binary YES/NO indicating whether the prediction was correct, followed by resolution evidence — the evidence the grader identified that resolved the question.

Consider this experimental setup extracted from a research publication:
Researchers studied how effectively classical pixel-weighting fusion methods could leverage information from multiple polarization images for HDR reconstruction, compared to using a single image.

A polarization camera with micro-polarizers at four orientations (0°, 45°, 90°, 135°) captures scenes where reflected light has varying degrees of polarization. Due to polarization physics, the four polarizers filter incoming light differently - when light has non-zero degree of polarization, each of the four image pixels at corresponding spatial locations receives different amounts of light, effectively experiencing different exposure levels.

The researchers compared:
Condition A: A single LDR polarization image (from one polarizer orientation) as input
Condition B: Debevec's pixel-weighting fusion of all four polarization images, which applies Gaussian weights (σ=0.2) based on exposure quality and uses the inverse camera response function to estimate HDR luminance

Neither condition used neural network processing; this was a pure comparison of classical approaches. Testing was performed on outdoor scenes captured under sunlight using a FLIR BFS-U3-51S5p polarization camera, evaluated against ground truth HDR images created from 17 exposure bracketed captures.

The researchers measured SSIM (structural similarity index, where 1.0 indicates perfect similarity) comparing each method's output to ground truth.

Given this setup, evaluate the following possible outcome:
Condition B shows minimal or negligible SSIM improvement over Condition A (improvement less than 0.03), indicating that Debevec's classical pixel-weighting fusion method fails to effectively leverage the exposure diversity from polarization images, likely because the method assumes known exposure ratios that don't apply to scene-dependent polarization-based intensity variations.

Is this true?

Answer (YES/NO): NO